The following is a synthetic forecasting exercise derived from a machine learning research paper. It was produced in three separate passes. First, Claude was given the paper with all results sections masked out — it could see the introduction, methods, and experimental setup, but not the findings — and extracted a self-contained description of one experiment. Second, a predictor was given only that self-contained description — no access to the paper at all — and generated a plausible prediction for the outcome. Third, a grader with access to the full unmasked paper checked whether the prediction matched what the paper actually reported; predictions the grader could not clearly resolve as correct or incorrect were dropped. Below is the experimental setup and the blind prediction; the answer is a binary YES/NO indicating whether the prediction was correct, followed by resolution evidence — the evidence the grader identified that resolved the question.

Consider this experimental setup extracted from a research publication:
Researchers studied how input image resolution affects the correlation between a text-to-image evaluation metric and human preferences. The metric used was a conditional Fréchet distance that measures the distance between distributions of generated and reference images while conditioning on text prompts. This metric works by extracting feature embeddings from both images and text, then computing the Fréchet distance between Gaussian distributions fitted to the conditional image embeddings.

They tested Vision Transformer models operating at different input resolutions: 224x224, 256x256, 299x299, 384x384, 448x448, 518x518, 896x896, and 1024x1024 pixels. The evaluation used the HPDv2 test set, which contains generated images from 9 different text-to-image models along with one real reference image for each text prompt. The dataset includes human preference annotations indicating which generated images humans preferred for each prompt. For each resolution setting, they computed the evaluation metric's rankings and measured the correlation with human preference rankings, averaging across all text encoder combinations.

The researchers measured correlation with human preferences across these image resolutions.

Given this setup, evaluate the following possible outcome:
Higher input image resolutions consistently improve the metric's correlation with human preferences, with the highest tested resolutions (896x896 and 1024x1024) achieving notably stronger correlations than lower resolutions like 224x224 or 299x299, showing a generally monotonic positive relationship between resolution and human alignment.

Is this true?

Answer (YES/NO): NO